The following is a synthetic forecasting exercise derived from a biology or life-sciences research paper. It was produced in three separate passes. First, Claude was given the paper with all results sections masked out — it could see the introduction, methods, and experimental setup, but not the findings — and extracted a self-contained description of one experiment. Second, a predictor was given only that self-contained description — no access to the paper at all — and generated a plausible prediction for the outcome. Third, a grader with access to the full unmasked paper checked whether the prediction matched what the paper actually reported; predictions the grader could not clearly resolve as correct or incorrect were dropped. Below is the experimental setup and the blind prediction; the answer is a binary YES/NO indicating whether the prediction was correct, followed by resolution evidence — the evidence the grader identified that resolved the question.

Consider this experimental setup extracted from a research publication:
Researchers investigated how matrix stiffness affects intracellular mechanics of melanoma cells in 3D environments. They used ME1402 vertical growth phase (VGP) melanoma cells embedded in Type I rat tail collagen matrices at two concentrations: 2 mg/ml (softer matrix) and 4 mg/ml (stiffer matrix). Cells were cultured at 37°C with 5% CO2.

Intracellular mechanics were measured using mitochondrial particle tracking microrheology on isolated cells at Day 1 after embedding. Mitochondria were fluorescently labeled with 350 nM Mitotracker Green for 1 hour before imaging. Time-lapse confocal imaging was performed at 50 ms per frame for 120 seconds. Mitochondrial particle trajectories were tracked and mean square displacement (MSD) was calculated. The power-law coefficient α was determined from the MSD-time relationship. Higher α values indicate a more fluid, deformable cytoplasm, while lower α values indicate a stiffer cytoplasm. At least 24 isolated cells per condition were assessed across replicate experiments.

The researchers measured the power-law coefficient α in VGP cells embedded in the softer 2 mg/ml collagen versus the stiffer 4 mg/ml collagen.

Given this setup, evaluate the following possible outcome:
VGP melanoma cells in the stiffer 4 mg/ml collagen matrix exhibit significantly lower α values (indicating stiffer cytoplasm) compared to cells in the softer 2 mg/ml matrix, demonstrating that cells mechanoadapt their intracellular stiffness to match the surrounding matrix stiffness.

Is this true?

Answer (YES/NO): NO